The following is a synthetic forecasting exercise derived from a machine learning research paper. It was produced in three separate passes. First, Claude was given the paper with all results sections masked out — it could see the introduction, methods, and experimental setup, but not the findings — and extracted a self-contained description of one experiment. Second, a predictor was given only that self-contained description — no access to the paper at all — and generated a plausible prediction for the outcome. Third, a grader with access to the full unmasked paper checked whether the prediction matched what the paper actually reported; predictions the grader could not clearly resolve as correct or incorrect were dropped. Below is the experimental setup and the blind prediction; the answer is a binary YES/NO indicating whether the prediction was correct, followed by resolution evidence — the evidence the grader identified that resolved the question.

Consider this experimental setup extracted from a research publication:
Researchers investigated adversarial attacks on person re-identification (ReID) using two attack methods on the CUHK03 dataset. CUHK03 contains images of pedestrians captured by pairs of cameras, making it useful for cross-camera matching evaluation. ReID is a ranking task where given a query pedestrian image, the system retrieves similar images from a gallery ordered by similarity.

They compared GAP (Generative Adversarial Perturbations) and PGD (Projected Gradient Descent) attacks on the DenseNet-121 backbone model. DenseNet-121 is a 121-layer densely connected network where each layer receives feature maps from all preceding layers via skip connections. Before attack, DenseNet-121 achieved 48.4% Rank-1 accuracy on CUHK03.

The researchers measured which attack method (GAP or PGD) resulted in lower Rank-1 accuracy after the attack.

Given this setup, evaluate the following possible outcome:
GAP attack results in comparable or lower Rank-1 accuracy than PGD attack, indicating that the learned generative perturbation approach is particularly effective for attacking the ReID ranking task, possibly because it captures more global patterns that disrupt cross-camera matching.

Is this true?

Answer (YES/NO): NO